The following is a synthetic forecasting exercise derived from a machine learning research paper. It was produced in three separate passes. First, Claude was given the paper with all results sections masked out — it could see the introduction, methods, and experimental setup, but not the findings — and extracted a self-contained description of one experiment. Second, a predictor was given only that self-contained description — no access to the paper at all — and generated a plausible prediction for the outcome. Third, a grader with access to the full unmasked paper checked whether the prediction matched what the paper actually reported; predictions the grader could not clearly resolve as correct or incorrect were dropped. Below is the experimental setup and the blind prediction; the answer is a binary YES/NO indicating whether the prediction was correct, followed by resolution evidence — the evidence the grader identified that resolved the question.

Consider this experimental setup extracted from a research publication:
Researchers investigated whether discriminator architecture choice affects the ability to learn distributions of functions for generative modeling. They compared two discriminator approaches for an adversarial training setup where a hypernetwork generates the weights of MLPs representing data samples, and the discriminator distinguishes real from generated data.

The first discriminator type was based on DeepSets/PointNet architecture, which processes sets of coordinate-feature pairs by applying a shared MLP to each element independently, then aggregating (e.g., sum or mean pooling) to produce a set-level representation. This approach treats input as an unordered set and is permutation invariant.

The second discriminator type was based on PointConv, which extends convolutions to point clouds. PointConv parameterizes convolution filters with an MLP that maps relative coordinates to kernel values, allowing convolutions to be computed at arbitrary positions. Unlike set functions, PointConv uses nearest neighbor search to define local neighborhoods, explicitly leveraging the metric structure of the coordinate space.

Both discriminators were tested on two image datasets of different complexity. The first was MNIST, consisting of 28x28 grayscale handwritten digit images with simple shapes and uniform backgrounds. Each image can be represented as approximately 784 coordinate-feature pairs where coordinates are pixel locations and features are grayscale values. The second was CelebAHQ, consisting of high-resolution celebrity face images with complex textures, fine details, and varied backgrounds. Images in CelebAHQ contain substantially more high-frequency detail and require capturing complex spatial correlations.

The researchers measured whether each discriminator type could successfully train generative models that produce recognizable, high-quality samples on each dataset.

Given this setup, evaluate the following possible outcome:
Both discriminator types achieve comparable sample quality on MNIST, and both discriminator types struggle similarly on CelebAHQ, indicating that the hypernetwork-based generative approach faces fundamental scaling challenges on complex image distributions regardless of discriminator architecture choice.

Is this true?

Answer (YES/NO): NO